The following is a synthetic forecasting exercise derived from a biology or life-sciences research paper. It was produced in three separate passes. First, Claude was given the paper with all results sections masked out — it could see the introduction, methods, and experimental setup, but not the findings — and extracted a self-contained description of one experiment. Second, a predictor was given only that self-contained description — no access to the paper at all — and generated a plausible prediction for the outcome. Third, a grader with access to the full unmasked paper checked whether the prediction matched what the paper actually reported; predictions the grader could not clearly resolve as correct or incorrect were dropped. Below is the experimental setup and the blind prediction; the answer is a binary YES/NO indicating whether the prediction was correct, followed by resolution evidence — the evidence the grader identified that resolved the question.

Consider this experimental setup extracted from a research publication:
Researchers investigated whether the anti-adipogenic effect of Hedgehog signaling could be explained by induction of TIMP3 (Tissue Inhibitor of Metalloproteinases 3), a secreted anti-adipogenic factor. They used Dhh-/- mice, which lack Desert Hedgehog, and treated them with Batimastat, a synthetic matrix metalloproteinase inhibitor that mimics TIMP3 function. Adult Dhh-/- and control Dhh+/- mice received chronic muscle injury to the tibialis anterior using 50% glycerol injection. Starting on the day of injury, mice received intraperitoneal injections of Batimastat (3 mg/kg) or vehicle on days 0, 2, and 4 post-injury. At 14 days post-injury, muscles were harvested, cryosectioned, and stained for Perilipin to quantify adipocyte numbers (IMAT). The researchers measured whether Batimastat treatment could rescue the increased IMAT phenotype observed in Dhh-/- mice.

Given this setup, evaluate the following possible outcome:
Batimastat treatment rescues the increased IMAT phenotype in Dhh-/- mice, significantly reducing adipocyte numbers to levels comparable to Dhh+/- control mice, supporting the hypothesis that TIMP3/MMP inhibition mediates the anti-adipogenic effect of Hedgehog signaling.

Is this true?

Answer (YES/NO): YES